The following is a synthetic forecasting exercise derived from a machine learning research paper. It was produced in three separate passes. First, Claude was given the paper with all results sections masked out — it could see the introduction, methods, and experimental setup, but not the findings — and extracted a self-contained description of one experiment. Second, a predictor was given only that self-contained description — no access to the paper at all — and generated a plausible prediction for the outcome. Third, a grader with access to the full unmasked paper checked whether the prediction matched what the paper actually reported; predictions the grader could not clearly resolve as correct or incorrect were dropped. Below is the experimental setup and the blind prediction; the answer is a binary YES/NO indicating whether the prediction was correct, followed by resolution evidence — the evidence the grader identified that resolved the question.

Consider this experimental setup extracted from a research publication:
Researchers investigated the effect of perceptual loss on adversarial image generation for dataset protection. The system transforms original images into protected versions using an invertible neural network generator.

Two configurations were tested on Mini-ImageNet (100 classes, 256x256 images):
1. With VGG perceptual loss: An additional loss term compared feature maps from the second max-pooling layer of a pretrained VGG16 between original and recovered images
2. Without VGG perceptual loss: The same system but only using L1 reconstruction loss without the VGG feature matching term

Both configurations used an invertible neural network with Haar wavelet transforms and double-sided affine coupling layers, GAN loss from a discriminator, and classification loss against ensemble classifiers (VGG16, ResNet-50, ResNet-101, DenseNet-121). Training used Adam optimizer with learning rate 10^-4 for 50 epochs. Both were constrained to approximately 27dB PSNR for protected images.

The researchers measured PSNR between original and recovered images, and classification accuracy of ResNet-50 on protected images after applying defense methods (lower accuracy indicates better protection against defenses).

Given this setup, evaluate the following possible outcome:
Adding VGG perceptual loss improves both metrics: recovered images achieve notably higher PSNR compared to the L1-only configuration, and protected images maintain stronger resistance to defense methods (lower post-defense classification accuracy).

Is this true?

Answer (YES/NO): YES